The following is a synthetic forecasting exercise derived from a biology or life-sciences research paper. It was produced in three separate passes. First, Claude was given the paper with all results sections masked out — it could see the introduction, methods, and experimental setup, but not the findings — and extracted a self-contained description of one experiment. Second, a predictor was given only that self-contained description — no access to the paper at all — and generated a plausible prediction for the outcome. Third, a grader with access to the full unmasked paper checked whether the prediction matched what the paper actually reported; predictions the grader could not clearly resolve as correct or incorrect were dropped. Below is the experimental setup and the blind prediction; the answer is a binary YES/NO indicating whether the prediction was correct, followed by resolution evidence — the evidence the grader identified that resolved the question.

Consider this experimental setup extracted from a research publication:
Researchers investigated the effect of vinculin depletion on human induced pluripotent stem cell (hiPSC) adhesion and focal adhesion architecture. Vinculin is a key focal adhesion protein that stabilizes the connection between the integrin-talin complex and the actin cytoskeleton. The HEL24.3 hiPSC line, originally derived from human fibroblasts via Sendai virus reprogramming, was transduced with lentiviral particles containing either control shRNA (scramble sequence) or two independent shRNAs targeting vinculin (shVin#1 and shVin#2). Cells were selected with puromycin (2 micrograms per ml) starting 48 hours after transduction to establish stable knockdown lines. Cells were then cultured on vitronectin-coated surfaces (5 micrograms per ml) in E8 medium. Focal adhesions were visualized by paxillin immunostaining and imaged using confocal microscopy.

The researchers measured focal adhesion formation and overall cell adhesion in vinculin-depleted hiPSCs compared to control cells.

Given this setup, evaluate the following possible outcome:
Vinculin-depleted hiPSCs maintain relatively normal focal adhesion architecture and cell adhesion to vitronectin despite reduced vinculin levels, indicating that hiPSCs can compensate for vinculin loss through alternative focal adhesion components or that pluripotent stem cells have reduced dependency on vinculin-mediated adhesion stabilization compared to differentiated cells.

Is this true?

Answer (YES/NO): YES